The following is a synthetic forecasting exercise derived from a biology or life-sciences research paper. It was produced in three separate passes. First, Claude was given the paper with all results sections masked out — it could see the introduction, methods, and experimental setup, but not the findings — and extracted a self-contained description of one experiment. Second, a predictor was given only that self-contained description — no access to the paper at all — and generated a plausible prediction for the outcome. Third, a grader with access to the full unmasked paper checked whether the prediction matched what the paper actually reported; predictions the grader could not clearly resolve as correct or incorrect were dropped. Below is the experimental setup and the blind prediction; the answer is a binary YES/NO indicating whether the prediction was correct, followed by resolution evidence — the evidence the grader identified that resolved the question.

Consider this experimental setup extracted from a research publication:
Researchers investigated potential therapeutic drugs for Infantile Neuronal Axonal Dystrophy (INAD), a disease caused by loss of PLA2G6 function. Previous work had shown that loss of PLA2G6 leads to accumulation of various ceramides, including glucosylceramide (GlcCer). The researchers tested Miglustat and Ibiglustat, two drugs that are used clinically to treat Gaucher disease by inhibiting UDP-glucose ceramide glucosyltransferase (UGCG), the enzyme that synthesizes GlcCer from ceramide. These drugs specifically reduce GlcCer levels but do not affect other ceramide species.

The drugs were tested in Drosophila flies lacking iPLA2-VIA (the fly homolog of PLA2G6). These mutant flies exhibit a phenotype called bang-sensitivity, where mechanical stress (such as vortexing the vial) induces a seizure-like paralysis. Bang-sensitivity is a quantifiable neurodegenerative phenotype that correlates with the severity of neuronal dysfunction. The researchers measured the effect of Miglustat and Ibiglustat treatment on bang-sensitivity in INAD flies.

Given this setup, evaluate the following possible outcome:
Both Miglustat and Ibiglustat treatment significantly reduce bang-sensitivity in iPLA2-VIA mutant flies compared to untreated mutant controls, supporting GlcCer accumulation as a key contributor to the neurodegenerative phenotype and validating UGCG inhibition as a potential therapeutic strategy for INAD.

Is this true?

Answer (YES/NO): NO